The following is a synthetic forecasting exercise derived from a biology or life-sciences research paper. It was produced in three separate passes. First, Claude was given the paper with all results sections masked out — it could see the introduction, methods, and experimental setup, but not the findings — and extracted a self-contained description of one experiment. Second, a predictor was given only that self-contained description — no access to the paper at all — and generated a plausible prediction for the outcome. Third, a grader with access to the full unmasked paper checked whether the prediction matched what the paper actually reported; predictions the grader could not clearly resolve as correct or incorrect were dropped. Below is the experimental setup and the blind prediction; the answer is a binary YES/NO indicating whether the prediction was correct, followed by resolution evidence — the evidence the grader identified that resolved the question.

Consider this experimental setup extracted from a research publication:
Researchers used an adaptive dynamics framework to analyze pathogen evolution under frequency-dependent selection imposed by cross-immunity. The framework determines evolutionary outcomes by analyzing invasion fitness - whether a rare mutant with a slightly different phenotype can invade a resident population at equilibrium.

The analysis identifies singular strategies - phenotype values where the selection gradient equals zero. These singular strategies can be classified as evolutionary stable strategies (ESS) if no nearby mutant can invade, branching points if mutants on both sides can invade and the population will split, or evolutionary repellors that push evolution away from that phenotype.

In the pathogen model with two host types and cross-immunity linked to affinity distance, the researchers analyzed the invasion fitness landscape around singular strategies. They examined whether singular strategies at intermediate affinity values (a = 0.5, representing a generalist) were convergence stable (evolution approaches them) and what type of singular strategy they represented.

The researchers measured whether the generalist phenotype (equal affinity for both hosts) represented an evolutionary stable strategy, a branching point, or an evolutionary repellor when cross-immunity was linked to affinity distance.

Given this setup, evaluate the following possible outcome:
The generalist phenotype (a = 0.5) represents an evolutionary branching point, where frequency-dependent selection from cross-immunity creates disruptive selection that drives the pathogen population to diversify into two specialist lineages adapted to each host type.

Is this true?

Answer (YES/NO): NO